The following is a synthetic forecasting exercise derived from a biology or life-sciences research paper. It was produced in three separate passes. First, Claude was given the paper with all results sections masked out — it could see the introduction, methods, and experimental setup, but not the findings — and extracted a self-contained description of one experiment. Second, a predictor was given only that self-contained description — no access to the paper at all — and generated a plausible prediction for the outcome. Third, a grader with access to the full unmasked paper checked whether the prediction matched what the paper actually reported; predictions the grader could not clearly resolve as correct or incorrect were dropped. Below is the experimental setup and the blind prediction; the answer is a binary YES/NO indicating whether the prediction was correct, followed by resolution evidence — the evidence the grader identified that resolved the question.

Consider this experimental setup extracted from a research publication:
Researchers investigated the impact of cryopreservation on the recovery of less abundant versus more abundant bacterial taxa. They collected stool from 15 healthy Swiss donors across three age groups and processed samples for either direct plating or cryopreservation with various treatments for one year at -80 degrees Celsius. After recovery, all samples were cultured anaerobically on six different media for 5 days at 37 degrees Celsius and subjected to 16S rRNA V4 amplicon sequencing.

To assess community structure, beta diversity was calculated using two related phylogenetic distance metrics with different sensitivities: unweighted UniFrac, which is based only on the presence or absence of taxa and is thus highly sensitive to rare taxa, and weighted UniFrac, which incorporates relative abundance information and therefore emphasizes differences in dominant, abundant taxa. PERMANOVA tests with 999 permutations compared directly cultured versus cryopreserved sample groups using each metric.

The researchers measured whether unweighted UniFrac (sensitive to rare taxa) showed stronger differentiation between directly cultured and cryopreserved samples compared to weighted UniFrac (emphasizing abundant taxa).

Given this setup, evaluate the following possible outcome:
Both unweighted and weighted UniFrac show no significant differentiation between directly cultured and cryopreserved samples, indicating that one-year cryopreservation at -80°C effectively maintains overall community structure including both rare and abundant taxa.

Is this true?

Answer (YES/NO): NO